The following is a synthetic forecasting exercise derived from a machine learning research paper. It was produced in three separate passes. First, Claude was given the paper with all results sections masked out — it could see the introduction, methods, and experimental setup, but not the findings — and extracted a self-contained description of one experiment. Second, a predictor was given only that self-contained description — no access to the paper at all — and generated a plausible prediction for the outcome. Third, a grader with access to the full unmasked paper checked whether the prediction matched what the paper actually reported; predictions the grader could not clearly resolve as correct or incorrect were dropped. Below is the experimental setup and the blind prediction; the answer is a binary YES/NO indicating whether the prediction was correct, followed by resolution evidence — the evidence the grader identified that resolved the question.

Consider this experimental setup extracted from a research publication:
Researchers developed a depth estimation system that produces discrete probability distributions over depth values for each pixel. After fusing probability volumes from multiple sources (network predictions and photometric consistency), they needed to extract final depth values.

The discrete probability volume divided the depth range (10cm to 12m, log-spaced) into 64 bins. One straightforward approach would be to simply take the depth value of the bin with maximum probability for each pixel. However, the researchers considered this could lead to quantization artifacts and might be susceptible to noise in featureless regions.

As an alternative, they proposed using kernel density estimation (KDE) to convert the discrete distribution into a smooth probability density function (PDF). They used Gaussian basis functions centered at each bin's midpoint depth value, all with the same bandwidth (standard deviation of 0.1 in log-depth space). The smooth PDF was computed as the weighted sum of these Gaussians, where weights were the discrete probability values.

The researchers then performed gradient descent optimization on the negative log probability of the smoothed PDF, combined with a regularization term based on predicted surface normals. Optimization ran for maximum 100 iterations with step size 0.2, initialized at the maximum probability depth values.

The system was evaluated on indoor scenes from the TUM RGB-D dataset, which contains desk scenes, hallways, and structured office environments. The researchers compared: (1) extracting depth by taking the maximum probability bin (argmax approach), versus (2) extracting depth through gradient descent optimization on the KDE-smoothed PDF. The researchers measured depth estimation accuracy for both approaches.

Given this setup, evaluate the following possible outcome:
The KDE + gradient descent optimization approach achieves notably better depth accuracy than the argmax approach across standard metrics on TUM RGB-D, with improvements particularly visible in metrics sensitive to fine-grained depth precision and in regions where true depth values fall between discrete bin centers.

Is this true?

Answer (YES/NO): NO